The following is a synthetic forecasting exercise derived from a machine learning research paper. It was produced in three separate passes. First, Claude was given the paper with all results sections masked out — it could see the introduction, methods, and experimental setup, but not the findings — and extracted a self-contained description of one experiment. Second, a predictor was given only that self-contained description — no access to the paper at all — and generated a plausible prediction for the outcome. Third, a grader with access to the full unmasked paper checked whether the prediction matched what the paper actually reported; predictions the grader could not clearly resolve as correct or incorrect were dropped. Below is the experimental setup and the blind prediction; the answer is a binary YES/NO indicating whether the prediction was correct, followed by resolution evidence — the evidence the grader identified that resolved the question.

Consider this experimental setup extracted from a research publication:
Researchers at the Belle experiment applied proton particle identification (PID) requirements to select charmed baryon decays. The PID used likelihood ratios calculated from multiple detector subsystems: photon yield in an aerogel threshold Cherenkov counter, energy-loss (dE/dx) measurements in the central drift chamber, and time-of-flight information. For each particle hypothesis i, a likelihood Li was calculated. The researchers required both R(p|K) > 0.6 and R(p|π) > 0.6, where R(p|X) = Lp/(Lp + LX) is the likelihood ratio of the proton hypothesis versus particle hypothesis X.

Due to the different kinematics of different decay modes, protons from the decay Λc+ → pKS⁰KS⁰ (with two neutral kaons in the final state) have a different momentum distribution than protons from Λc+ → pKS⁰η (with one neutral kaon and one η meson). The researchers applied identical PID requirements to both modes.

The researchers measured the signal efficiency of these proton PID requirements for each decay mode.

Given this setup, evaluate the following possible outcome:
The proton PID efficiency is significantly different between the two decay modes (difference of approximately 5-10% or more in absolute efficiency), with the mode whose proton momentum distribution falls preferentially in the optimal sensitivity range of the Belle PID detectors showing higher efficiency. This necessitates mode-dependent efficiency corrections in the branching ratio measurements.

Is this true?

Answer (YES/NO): NO